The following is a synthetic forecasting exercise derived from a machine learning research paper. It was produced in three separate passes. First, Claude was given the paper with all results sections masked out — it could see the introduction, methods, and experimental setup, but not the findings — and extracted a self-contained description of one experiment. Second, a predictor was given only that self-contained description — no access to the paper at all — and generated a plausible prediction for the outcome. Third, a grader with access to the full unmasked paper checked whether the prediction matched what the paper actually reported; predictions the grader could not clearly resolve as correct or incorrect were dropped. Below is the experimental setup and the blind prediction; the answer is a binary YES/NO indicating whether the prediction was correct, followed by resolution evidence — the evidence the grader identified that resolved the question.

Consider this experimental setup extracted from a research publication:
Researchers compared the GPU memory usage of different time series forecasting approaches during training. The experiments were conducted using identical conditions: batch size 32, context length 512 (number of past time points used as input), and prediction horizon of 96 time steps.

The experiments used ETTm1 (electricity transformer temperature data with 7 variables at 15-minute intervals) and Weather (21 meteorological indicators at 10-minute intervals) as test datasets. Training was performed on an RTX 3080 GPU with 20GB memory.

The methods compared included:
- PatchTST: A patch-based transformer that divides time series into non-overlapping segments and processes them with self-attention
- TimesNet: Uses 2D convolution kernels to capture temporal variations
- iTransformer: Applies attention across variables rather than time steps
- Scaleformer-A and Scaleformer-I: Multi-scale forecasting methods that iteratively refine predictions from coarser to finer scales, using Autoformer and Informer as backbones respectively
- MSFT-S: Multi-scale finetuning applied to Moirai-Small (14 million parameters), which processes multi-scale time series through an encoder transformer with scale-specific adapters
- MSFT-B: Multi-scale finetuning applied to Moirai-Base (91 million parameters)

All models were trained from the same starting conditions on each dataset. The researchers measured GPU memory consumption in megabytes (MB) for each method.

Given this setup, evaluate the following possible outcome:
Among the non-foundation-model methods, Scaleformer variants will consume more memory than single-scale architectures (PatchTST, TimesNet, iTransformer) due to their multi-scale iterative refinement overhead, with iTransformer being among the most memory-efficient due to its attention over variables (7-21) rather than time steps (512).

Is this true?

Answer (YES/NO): NO